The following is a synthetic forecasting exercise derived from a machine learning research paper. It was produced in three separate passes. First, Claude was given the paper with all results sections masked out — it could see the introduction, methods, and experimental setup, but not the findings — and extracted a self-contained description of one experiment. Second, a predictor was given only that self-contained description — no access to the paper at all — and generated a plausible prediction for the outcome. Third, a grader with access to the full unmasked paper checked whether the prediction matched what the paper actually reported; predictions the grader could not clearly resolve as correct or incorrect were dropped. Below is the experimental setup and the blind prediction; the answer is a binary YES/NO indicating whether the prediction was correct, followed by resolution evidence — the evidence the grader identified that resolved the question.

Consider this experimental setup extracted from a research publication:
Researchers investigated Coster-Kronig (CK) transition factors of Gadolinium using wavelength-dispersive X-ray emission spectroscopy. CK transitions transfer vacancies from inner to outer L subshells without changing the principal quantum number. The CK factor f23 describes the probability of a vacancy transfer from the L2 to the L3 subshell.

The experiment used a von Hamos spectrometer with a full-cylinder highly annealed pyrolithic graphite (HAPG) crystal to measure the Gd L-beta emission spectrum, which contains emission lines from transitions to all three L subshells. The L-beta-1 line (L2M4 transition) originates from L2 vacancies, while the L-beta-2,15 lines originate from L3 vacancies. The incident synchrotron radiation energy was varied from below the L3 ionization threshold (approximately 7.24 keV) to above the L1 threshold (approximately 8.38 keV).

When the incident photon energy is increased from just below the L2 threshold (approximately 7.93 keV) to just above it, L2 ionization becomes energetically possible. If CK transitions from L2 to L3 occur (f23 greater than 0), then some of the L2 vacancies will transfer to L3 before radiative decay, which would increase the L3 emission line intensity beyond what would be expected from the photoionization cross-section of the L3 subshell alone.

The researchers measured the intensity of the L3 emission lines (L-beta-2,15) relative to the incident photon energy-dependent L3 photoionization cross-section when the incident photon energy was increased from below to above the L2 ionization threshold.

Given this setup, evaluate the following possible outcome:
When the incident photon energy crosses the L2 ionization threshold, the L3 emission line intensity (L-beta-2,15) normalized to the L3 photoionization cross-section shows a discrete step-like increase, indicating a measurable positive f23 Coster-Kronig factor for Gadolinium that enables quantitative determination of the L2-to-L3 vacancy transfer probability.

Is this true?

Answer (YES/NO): YES